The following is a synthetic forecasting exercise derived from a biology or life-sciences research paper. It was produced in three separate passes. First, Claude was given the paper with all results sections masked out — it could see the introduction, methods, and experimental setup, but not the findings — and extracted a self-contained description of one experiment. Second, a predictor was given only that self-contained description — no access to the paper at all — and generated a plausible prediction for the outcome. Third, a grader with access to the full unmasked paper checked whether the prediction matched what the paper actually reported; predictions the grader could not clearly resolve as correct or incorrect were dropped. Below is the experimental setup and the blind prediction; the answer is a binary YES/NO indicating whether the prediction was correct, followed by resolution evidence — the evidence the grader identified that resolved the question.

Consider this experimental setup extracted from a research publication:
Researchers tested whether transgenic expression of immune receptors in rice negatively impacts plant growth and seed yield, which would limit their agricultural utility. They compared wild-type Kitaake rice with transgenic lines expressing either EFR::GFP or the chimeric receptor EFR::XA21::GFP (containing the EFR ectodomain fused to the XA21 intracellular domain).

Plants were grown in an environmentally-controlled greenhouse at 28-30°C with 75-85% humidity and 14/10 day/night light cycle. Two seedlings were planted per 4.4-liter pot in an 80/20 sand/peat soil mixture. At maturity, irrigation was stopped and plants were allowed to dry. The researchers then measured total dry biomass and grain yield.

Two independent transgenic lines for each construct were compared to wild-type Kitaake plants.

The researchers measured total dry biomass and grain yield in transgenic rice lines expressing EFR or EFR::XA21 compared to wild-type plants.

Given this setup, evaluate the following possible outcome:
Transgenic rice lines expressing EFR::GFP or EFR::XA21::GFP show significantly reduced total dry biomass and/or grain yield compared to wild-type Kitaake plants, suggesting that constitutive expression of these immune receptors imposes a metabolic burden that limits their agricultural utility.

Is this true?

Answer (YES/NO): NO